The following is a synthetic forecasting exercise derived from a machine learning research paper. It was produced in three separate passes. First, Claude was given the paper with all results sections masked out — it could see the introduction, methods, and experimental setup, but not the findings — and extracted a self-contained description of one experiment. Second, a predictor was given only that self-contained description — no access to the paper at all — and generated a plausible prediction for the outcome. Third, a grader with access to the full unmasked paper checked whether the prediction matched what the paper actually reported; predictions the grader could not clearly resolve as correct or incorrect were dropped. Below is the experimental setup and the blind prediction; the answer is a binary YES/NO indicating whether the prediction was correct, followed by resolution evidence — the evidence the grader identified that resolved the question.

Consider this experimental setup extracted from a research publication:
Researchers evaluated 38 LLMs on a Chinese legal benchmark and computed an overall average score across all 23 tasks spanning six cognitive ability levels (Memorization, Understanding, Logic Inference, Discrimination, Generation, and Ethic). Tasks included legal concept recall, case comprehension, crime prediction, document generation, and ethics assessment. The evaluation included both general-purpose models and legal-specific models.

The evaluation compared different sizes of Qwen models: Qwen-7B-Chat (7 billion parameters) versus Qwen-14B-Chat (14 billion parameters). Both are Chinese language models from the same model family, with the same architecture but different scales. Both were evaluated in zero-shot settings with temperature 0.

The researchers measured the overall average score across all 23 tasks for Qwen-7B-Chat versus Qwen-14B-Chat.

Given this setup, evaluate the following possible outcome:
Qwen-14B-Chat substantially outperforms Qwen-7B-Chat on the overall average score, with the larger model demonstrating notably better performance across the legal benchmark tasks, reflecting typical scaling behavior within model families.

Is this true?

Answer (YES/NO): NO